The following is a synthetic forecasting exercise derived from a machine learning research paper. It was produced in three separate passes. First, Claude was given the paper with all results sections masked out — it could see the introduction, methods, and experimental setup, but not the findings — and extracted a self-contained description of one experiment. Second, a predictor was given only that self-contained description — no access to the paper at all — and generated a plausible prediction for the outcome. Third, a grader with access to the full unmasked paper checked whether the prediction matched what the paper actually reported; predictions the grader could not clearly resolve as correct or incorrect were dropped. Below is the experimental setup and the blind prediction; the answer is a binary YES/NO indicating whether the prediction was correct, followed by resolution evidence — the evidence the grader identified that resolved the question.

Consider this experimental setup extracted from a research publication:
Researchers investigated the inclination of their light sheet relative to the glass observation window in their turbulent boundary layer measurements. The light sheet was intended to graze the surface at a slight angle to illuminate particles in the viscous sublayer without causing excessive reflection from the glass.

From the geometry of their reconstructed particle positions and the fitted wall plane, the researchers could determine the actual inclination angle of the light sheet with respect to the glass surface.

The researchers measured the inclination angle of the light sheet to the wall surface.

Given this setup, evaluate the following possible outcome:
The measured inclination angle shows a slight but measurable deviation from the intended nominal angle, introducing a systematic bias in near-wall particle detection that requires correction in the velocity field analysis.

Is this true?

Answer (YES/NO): NO